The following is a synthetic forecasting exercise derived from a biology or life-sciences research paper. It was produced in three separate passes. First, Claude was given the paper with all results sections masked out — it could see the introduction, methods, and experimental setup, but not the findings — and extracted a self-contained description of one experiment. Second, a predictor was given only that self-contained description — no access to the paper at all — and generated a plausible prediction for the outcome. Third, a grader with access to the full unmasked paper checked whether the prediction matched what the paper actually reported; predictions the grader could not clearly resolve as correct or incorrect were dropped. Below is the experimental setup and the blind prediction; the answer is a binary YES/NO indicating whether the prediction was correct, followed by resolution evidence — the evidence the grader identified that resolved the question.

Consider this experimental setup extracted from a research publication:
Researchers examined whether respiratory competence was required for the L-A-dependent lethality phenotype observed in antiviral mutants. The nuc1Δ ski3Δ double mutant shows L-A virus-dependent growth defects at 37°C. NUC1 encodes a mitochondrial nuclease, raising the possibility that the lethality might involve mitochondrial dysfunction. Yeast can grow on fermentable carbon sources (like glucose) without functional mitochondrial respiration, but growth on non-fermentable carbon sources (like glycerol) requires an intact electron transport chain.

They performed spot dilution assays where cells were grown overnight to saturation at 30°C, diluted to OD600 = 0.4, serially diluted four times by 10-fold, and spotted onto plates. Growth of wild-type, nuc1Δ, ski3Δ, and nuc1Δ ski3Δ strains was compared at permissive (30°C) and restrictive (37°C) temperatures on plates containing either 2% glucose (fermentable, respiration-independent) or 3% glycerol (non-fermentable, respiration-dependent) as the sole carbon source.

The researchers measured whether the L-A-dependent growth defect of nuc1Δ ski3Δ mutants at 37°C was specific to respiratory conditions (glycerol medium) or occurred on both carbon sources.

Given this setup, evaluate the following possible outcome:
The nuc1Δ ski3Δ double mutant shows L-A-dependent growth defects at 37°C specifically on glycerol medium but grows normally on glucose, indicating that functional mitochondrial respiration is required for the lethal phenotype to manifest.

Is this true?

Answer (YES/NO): NO